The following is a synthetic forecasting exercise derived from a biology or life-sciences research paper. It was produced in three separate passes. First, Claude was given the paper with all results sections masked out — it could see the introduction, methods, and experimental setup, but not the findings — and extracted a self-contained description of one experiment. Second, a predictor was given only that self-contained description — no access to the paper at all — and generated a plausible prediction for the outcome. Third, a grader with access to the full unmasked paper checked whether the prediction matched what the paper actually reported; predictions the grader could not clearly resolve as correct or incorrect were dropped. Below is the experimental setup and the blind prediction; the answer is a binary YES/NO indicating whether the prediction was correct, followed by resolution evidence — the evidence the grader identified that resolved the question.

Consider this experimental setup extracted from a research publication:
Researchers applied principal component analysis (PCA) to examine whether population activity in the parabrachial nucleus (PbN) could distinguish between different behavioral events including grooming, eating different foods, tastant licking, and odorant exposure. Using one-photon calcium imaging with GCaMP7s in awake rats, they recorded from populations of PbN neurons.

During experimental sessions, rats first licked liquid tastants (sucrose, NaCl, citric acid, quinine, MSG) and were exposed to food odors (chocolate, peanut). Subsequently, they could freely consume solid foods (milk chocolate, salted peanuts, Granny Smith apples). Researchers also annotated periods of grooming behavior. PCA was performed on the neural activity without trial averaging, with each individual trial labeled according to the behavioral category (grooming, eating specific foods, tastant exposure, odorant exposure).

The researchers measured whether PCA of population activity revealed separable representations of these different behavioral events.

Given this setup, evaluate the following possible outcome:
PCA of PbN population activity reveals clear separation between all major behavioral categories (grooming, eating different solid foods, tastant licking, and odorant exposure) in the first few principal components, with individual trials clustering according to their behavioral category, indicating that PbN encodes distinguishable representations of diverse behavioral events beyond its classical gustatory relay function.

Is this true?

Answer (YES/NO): NO